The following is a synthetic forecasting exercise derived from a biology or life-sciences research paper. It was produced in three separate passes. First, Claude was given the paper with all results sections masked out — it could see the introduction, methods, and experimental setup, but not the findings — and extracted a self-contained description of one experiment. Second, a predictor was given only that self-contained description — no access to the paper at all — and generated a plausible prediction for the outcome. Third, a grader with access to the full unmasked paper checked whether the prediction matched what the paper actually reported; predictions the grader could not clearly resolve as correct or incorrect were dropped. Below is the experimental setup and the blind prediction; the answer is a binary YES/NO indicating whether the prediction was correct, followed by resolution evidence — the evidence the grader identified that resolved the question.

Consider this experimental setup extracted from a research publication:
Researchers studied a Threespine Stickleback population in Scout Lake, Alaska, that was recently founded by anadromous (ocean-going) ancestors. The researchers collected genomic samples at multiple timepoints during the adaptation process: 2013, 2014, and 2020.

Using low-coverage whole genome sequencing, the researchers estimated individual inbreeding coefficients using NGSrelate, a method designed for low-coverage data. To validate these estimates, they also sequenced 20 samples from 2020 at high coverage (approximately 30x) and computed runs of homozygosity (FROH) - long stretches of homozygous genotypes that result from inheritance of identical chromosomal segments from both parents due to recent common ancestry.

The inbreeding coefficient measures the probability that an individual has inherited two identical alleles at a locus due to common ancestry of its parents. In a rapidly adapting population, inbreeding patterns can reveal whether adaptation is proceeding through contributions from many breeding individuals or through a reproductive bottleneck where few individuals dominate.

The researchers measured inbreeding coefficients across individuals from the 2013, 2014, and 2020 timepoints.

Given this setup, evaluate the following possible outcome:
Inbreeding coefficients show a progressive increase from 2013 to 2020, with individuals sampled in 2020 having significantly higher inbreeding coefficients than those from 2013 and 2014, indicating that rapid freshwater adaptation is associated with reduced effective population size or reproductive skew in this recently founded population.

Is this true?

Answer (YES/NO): YES